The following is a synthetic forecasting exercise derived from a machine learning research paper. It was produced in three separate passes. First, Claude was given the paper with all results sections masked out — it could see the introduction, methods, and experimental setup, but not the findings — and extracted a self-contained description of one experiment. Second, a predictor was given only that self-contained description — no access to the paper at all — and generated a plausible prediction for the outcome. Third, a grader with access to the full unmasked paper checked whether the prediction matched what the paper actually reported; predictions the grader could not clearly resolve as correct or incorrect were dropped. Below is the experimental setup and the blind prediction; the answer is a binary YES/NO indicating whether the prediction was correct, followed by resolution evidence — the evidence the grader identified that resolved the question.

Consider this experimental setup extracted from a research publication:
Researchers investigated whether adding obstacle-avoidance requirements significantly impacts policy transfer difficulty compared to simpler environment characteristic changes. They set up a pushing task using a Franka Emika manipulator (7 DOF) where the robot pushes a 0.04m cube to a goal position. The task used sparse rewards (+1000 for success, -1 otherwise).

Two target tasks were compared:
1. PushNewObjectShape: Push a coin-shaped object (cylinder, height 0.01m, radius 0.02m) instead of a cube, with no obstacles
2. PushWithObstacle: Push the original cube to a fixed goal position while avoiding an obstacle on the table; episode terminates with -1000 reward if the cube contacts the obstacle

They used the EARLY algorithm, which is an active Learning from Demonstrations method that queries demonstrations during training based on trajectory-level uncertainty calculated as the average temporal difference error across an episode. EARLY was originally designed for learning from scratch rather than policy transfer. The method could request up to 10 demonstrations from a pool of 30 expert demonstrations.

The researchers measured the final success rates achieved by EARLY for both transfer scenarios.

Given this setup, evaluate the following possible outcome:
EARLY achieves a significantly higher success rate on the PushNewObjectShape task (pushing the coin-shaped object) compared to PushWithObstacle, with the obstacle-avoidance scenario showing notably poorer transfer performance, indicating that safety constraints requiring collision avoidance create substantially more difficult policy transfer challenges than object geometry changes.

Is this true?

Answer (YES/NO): NO